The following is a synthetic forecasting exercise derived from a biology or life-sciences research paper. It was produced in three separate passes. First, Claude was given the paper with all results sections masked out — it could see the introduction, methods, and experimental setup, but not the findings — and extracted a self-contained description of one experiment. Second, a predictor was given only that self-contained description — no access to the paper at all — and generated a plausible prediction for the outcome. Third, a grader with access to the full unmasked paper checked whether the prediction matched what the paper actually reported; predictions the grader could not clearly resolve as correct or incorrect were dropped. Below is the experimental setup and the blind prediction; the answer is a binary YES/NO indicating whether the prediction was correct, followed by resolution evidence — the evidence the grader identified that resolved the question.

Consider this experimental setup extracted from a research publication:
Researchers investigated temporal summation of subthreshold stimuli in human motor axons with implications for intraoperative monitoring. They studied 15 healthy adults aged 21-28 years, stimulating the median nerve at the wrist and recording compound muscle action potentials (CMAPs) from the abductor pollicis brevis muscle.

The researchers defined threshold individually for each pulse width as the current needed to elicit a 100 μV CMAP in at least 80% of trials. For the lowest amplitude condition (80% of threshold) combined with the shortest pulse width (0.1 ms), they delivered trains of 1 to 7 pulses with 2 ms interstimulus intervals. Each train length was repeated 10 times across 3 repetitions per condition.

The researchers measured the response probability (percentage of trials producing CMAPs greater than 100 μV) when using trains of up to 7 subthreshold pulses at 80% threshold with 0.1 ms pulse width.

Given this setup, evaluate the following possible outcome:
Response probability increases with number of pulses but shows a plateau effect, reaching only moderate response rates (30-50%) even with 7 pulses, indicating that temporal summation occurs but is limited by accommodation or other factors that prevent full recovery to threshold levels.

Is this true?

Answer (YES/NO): NO